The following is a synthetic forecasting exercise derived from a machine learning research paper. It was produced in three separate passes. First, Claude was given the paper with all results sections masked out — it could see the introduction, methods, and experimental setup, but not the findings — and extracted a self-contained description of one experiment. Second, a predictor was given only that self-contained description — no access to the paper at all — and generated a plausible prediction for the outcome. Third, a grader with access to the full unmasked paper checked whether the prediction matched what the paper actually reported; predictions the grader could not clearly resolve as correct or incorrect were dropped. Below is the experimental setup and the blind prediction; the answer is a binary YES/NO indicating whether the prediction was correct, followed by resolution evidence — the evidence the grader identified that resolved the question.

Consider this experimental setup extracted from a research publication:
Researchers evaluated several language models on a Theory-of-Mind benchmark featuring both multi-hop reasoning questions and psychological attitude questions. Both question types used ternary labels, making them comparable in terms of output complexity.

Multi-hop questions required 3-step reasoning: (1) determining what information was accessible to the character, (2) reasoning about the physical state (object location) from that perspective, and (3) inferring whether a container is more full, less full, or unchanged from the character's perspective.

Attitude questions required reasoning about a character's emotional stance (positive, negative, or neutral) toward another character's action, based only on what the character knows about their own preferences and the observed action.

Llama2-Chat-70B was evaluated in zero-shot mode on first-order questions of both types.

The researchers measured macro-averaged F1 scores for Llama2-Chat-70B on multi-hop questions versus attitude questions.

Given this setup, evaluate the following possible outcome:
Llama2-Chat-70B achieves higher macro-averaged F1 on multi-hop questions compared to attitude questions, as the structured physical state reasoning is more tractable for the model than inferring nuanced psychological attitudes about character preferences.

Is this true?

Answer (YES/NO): YES